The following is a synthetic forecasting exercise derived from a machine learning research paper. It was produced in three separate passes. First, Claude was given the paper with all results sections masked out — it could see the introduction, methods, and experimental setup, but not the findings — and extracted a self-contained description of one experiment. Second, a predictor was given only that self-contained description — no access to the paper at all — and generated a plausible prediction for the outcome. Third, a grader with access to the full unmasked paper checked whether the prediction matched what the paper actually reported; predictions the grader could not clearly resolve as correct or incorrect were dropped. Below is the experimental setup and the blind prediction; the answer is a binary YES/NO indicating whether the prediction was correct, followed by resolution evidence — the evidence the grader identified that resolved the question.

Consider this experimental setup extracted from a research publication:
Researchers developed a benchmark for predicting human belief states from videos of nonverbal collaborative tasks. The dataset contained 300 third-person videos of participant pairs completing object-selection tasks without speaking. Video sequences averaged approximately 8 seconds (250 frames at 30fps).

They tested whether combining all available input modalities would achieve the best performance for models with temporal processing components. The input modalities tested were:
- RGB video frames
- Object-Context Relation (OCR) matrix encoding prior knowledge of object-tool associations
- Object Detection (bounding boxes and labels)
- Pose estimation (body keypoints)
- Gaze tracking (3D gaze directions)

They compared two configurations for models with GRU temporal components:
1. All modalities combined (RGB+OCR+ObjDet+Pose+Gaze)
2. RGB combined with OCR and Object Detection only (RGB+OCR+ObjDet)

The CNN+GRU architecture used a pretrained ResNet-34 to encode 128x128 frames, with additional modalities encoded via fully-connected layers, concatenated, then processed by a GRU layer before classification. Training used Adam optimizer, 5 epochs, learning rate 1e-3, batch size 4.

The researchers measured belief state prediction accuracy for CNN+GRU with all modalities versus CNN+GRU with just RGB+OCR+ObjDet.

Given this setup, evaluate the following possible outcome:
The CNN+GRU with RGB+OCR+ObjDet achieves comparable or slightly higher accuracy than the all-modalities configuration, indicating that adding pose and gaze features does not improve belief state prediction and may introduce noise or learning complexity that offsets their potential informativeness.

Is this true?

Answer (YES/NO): NO